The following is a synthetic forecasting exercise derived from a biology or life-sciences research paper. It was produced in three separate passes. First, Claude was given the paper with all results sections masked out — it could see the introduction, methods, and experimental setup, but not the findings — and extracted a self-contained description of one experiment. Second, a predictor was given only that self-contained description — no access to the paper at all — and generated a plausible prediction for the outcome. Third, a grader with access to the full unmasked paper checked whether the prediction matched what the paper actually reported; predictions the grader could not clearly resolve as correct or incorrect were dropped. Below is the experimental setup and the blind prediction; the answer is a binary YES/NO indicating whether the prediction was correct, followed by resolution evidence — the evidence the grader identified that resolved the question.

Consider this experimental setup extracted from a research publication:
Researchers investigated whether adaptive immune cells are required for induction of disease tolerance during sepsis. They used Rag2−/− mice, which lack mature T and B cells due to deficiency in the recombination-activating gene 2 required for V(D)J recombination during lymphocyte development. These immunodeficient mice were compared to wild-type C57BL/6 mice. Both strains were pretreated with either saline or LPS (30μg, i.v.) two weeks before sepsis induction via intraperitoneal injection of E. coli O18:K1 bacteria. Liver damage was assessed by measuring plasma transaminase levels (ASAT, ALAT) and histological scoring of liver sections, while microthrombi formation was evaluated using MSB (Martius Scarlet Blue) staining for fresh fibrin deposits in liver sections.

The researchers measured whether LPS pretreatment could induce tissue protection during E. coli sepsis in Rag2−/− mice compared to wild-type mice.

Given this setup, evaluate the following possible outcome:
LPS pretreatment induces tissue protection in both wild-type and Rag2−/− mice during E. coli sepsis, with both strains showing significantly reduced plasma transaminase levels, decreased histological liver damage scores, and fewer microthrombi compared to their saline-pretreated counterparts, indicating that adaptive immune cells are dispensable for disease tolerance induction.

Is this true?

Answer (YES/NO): NO